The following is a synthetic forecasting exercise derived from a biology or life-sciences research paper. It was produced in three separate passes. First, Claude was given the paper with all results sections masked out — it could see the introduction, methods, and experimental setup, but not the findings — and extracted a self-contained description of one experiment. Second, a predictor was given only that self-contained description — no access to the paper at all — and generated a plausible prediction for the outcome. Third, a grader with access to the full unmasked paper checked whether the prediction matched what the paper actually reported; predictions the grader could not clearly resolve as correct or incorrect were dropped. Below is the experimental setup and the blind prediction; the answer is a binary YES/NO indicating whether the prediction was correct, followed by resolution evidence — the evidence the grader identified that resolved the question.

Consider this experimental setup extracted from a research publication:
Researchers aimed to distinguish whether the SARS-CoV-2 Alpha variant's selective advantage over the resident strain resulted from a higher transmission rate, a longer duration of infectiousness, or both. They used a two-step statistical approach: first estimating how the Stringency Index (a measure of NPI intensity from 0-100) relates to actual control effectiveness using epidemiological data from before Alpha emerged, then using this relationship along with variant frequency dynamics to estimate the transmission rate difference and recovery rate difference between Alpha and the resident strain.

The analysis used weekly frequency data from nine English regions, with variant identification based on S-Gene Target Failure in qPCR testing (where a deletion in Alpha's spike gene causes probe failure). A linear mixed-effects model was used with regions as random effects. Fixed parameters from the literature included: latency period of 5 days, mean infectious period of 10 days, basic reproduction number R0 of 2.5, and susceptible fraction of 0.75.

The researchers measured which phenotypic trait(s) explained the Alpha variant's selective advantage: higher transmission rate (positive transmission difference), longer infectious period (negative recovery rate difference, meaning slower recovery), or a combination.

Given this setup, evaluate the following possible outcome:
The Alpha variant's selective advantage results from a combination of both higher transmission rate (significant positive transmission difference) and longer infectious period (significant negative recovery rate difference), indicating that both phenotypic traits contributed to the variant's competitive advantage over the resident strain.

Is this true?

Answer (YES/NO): NO